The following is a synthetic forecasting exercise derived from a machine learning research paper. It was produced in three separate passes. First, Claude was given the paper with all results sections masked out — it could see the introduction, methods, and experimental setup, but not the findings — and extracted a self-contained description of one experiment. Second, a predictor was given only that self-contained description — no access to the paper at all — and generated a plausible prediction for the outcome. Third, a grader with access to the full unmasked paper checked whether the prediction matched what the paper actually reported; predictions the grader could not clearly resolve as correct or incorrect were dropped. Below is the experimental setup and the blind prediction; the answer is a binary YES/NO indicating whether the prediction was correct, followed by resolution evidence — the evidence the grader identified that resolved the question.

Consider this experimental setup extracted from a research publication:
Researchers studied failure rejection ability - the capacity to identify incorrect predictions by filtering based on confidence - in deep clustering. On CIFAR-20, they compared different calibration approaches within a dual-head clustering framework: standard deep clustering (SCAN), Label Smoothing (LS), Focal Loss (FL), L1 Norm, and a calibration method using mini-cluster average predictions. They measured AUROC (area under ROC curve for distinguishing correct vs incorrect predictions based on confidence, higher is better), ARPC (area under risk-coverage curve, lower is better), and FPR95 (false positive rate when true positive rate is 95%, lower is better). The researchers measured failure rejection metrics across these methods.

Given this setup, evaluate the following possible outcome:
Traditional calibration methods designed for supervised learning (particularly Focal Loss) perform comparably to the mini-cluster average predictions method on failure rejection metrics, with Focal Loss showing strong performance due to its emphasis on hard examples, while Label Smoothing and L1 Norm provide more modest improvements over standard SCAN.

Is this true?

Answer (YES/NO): NO